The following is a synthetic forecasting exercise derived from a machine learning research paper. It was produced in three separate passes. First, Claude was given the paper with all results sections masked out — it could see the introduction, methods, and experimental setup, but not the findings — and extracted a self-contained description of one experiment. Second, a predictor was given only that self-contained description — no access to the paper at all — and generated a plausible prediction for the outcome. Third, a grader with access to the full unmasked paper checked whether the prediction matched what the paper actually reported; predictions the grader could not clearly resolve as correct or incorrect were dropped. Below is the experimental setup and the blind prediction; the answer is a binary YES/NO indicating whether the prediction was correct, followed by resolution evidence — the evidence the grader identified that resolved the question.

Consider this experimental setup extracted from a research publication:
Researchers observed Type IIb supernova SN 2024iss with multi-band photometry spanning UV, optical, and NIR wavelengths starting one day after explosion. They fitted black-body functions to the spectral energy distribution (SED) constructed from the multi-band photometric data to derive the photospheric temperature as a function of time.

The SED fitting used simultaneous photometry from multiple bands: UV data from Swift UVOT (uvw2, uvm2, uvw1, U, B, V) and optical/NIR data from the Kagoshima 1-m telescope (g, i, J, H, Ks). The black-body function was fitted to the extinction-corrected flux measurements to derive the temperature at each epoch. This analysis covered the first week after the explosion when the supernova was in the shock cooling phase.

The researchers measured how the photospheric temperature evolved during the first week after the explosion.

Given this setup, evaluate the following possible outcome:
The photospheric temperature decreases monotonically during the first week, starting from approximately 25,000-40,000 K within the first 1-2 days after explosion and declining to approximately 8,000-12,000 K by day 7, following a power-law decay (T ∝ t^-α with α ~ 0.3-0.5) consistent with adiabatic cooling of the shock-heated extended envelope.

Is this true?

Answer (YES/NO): NO